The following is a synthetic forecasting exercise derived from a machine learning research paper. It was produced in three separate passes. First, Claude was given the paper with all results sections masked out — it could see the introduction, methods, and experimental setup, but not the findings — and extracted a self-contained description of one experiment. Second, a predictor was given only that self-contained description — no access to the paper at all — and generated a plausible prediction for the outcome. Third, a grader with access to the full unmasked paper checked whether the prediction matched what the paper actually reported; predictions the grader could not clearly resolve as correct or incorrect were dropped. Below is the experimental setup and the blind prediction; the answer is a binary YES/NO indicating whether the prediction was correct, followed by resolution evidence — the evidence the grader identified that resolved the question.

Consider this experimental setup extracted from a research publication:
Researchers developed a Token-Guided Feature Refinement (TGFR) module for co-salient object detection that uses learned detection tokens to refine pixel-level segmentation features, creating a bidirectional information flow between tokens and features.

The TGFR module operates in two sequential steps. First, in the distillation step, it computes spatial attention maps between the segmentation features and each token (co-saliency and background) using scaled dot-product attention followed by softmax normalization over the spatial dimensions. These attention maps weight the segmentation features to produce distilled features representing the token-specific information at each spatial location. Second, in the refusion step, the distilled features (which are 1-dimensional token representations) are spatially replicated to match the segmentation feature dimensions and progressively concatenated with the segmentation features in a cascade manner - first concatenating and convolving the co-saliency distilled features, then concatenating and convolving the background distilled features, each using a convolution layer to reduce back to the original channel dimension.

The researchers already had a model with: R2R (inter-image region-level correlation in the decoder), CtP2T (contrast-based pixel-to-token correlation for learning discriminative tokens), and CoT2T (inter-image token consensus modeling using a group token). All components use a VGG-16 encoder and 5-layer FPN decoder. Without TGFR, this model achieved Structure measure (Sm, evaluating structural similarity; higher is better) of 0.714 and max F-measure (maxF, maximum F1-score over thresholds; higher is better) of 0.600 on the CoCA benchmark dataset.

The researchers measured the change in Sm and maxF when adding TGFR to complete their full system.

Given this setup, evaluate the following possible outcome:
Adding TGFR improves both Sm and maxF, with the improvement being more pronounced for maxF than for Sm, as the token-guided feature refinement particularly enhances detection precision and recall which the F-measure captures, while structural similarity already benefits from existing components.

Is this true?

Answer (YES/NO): YES